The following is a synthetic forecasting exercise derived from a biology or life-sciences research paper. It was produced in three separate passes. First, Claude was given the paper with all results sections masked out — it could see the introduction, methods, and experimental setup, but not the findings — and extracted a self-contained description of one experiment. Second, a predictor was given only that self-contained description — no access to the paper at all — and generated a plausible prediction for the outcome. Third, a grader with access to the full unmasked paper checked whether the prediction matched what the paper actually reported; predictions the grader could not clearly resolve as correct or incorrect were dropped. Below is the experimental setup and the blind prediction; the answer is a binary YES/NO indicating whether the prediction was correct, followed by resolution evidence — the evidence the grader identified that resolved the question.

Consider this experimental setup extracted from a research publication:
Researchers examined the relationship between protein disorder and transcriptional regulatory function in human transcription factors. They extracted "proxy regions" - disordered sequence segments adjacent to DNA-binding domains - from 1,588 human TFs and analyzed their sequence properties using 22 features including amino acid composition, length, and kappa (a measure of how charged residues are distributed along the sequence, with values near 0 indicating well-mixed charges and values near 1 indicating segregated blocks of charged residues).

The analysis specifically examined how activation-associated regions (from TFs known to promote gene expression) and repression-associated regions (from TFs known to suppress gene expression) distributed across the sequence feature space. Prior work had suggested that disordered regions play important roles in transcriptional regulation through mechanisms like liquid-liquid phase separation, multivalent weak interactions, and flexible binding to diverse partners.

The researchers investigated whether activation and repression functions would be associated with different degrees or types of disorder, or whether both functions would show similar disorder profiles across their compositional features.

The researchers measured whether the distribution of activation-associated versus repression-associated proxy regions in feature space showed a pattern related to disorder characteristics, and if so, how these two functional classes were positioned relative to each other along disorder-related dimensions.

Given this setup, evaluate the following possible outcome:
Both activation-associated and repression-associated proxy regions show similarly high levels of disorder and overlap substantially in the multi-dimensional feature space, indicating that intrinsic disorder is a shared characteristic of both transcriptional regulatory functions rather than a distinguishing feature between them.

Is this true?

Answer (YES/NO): NO